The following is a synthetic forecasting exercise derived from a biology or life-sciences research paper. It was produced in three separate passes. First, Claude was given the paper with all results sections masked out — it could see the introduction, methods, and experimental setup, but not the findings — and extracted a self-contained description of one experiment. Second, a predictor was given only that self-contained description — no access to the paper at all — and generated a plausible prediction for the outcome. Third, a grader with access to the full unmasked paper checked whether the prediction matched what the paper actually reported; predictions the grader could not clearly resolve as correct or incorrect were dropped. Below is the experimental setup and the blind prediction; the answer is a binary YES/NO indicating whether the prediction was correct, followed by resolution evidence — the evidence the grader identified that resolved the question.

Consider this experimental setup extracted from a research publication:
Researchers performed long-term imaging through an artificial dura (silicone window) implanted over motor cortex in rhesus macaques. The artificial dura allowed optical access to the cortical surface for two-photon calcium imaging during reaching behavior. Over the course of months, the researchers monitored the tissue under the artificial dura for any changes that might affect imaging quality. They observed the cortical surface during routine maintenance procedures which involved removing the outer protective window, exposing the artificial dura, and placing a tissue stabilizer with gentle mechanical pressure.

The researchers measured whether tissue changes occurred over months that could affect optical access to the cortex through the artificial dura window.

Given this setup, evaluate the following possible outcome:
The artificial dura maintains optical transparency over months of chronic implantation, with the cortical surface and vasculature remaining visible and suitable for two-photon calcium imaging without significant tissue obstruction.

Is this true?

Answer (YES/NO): NO